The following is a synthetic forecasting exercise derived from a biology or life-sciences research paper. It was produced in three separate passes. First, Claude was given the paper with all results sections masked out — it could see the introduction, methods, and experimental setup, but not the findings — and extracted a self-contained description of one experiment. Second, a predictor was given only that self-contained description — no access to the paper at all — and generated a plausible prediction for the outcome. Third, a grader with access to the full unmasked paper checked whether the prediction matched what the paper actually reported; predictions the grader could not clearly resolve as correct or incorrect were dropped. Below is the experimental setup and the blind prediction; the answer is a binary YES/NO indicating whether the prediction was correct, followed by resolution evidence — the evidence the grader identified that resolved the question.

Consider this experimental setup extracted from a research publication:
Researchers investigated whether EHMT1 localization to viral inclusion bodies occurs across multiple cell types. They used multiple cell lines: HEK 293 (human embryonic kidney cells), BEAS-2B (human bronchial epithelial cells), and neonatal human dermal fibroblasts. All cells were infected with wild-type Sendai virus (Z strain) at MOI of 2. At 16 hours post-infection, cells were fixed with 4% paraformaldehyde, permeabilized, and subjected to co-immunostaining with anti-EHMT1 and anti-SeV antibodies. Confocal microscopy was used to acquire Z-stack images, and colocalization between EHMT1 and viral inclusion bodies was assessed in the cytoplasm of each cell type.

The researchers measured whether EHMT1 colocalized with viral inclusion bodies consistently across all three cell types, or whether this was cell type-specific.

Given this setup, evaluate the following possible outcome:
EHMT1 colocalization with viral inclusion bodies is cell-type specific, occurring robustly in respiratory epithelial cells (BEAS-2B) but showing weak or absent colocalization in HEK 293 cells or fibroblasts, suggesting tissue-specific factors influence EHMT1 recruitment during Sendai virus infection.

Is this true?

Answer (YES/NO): NO